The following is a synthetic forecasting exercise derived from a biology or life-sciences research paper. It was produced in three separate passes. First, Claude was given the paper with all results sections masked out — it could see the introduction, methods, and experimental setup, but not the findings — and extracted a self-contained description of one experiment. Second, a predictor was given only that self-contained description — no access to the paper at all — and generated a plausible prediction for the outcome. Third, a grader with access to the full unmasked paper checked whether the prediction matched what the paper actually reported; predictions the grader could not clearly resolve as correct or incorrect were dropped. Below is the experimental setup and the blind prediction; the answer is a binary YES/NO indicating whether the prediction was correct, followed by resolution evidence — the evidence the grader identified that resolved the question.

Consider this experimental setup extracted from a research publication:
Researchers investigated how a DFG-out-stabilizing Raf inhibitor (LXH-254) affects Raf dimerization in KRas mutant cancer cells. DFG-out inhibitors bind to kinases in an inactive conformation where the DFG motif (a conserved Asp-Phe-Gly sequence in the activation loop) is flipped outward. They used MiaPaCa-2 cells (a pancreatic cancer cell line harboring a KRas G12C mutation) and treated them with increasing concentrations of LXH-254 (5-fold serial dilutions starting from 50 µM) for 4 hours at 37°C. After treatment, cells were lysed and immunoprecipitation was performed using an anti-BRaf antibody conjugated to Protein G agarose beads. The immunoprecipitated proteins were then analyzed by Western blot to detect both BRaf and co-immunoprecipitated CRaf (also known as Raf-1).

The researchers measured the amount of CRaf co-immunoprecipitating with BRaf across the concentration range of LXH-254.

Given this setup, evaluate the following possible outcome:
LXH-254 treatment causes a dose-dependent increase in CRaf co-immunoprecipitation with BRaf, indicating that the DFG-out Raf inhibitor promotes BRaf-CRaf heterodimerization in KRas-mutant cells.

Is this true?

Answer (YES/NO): YES